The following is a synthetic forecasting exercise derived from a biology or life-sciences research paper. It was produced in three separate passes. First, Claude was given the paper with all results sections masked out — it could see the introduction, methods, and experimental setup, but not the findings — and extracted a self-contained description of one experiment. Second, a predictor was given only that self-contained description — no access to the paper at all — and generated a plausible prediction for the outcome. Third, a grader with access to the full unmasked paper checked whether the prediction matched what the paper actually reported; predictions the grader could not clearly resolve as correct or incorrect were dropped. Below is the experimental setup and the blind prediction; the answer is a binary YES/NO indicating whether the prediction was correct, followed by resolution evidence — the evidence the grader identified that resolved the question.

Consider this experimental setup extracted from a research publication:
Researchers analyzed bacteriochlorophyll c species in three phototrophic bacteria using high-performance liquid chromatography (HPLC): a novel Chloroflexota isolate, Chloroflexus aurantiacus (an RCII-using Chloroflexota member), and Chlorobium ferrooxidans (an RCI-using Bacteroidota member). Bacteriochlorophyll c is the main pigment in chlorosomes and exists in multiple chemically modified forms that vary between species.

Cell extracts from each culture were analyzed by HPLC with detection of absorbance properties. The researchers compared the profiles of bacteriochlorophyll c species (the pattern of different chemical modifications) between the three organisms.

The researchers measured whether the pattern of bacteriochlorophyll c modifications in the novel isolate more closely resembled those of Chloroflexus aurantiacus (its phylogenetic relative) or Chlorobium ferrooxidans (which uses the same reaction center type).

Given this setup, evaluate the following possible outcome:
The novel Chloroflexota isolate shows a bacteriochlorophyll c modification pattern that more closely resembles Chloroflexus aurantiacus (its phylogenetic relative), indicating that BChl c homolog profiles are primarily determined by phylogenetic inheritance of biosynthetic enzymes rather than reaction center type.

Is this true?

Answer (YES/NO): NO